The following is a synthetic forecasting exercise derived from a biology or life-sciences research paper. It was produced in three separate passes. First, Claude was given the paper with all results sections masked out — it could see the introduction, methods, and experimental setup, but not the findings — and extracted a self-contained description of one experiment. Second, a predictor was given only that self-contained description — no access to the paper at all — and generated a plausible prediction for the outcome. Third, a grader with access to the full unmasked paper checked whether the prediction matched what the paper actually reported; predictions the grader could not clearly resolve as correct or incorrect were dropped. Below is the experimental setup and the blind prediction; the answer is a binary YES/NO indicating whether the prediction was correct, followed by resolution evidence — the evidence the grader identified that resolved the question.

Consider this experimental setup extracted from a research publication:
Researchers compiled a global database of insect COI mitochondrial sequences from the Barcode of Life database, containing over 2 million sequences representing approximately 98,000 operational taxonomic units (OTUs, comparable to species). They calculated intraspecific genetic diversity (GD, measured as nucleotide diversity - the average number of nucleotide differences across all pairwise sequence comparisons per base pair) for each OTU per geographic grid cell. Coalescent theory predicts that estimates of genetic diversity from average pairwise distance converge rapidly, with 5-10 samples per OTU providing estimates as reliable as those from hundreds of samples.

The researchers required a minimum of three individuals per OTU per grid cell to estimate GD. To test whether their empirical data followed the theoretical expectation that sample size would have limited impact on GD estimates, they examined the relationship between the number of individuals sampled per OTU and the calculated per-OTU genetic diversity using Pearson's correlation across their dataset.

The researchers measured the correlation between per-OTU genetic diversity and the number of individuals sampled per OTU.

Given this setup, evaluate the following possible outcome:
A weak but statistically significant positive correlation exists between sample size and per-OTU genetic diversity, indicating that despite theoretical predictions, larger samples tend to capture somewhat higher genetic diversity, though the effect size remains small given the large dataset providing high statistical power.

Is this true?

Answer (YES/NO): YES